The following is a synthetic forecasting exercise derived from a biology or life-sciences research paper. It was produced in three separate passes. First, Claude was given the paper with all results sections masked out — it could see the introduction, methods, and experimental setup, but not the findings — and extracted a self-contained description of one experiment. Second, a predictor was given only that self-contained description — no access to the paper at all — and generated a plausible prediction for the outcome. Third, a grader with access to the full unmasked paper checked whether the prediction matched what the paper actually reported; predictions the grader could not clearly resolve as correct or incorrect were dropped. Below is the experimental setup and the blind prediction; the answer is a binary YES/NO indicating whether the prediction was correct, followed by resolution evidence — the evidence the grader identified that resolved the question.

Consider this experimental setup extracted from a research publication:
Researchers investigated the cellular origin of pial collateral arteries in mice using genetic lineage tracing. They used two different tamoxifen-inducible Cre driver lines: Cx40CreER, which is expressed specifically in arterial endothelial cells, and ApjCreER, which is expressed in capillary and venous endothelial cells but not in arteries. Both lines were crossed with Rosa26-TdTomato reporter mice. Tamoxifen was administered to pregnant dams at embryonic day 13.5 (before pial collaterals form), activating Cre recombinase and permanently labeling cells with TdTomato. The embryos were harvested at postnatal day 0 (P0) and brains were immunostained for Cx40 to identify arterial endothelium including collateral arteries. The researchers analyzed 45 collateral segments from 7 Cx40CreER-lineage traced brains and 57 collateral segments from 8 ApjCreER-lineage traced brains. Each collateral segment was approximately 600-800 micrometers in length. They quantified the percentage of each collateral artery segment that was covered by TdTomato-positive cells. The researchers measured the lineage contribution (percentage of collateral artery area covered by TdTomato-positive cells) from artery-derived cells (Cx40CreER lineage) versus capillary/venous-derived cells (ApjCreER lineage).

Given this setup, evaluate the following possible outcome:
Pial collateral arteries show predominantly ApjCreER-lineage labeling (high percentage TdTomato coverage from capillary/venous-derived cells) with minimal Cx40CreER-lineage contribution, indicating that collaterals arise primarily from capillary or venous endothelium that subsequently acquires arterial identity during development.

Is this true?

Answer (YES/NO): NO